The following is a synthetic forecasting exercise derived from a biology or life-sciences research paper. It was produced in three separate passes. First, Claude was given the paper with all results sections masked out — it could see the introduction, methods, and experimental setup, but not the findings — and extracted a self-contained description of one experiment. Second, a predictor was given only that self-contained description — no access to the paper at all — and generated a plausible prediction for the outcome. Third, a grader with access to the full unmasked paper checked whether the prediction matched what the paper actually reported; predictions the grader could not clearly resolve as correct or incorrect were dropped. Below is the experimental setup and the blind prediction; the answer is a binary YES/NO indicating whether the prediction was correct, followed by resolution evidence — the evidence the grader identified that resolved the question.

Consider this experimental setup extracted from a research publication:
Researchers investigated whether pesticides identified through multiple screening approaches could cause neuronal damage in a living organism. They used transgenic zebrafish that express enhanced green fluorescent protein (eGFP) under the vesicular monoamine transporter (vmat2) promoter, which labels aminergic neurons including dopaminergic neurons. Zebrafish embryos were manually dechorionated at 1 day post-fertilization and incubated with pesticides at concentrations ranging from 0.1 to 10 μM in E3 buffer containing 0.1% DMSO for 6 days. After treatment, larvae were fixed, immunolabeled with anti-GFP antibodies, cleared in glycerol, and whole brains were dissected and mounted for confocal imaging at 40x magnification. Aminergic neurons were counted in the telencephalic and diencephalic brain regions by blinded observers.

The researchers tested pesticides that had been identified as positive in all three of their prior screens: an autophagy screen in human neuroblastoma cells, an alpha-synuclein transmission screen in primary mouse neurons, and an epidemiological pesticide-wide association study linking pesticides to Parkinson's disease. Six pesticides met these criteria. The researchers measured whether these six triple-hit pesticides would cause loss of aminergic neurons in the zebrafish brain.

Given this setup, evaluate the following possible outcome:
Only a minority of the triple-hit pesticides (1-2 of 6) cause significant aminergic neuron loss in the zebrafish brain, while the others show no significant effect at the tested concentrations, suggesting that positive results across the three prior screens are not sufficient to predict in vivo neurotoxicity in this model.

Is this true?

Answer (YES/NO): NO